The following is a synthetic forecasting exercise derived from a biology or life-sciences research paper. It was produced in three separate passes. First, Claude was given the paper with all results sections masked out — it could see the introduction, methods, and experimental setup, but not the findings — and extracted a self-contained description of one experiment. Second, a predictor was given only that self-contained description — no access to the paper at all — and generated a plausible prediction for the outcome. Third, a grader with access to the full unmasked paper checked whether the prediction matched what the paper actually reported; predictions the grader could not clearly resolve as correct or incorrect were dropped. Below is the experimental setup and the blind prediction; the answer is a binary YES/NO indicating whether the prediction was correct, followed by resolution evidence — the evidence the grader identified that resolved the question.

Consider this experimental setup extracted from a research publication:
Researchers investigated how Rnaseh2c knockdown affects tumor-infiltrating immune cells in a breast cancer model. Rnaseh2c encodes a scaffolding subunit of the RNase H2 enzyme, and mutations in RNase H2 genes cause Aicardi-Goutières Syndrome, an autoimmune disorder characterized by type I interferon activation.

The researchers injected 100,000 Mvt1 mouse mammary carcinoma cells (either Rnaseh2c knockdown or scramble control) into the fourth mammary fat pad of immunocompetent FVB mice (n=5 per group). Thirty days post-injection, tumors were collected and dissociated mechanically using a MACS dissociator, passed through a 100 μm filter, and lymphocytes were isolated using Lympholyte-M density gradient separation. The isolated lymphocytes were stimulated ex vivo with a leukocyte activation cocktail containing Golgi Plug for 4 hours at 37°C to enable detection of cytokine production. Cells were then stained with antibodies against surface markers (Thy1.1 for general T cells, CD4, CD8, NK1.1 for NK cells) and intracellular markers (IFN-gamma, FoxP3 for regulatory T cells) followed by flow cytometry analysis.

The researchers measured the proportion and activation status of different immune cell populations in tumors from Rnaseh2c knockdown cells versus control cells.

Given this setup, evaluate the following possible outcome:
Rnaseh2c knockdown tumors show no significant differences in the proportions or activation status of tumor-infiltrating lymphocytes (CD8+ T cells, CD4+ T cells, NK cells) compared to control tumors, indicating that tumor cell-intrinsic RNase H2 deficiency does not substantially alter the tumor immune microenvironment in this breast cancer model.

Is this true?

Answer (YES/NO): NO